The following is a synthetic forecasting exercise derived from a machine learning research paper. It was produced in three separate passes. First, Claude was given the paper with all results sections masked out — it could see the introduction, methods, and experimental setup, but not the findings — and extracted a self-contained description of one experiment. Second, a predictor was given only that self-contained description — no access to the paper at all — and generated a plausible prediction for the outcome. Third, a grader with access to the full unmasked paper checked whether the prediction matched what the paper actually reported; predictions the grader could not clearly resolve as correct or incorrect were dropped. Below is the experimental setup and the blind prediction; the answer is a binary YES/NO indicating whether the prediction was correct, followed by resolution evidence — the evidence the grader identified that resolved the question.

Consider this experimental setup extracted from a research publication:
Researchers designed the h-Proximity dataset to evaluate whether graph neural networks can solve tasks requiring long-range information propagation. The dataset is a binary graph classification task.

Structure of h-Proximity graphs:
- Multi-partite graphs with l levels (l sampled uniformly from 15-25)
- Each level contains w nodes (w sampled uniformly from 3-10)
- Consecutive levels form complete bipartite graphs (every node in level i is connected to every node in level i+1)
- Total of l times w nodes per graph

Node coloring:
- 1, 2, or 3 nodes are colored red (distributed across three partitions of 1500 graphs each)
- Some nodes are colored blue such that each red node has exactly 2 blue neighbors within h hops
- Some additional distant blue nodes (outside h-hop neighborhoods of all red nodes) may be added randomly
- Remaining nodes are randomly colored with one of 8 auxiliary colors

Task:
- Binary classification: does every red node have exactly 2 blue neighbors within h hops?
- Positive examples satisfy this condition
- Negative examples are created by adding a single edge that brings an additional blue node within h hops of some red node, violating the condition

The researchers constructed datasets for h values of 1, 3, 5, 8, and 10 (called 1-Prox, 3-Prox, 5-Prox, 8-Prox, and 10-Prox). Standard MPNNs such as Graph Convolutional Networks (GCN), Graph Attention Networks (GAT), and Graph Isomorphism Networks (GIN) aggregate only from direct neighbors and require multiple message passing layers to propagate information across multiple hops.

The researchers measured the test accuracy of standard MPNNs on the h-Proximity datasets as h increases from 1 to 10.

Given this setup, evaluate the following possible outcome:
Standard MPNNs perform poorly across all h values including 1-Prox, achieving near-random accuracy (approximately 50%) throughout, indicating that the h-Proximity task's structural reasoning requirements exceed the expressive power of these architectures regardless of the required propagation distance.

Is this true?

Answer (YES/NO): NO